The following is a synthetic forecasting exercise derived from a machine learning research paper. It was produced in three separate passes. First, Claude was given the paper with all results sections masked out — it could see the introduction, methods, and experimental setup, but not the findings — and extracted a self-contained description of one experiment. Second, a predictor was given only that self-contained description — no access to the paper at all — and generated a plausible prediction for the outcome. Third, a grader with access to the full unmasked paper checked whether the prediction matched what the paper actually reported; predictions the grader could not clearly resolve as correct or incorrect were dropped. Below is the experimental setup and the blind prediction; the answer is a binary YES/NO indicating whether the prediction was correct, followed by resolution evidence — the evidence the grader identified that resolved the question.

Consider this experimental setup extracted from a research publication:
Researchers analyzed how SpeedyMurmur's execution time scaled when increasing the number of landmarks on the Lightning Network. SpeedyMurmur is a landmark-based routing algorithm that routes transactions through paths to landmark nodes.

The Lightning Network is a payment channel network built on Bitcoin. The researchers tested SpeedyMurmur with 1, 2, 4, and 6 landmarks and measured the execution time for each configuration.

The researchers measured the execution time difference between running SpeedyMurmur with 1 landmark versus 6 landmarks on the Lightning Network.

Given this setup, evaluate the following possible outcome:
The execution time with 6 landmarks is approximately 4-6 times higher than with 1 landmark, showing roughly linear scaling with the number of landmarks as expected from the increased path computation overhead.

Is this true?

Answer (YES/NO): NO